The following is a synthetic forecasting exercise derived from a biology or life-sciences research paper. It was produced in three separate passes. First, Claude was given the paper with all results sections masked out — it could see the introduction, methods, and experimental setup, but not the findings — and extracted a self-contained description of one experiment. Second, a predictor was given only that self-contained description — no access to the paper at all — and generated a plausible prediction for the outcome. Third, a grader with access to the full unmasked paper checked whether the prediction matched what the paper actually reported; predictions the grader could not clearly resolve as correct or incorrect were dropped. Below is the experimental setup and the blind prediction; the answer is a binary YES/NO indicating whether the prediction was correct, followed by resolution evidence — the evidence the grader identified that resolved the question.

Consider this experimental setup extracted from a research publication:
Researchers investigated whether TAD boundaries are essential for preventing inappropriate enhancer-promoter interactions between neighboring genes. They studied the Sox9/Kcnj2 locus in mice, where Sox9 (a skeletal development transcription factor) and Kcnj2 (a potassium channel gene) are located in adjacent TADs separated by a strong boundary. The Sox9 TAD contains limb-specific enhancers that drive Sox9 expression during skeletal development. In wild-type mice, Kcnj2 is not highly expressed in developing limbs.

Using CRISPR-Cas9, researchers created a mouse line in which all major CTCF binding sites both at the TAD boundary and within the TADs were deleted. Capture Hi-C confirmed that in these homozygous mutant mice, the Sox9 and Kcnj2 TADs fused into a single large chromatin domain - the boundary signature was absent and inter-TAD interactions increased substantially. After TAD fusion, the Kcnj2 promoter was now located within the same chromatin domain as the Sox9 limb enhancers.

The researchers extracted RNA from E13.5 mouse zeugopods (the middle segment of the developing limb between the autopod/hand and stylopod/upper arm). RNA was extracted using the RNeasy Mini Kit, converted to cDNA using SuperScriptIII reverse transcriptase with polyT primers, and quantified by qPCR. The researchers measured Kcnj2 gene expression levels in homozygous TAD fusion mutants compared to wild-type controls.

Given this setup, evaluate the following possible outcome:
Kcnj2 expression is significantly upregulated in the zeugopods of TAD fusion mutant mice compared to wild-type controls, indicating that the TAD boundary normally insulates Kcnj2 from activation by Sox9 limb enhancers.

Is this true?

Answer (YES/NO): NO